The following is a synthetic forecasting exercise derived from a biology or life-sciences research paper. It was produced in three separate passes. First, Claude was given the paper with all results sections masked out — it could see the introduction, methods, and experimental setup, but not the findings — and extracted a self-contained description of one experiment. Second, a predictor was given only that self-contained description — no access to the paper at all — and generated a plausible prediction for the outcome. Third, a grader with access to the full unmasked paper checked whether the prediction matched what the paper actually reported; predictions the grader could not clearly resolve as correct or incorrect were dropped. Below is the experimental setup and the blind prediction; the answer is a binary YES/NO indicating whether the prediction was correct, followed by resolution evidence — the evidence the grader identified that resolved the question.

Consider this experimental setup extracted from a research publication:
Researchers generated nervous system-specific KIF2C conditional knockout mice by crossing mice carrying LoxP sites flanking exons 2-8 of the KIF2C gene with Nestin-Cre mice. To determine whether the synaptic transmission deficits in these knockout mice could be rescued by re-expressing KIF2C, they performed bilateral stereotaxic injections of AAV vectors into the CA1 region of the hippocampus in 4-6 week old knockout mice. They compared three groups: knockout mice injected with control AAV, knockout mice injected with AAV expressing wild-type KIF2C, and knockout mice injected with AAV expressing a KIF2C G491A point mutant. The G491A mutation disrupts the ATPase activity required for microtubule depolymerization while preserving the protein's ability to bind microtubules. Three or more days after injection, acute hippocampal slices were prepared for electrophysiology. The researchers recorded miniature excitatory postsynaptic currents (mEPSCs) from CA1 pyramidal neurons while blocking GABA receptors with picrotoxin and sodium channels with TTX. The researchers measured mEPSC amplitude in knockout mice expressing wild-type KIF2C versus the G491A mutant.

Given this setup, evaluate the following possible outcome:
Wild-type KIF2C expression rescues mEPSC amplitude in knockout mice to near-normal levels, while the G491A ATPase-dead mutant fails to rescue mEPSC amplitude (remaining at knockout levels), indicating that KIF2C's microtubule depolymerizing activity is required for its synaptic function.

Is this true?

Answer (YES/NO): YES